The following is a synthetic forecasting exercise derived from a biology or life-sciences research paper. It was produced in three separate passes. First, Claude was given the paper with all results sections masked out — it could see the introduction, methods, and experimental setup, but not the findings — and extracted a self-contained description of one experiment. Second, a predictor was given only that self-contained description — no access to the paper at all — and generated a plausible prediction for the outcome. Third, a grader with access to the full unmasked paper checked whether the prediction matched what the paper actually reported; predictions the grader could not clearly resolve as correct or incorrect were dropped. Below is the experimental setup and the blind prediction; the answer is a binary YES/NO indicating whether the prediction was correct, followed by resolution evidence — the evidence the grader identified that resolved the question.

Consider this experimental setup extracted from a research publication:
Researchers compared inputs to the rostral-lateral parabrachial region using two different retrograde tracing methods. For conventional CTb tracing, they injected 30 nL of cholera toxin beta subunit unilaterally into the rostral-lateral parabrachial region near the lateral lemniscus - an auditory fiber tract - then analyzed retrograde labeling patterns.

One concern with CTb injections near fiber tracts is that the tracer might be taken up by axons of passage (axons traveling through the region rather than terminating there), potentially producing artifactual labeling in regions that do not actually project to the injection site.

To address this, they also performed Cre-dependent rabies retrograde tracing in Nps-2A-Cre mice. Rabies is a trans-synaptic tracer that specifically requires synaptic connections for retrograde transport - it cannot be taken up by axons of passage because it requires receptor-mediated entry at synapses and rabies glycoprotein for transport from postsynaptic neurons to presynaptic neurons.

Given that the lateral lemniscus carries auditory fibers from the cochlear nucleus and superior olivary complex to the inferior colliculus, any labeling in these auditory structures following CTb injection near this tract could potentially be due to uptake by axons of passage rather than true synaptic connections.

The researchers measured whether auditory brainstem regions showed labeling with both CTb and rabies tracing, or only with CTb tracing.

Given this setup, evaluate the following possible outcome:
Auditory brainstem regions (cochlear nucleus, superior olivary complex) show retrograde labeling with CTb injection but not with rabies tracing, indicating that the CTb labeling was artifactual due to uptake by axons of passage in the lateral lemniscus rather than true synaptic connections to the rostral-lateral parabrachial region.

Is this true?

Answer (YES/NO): NO